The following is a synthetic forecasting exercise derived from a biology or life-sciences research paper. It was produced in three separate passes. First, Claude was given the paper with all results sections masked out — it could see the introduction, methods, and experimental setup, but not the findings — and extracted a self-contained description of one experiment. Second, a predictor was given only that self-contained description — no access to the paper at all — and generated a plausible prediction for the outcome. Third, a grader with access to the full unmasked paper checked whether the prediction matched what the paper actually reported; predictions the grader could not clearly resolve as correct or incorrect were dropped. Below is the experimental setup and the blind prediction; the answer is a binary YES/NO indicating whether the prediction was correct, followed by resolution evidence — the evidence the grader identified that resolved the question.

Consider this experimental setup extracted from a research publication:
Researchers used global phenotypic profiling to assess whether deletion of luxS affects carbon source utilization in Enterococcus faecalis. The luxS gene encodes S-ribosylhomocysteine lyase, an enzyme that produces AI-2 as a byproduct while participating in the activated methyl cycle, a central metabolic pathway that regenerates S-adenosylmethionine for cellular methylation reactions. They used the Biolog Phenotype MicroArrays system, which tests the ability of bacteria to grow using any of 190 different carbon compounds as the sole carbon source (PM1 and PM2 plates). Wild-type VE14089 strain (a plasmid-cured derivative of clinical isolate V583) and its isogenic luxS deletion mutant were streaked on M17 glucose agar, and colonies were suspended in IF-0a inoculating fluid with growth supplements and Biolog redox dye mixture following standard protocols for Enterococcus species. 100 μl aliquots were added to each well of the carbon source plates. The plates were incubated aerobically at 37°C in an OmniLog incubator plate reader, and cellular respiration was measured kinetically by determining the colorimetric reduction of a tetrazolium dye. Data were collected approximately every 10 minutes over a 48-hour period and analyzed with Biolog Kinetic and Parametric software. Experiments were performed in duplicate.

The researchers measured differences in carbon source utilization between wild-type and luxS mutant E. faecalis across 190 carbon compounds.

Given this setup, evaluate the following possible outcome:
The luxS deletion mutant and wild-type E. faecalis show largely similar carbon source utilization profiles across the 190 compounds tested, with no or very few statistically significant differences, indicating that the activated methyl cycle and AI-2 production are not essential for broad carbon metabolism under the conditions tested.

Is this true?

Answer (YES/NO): YES